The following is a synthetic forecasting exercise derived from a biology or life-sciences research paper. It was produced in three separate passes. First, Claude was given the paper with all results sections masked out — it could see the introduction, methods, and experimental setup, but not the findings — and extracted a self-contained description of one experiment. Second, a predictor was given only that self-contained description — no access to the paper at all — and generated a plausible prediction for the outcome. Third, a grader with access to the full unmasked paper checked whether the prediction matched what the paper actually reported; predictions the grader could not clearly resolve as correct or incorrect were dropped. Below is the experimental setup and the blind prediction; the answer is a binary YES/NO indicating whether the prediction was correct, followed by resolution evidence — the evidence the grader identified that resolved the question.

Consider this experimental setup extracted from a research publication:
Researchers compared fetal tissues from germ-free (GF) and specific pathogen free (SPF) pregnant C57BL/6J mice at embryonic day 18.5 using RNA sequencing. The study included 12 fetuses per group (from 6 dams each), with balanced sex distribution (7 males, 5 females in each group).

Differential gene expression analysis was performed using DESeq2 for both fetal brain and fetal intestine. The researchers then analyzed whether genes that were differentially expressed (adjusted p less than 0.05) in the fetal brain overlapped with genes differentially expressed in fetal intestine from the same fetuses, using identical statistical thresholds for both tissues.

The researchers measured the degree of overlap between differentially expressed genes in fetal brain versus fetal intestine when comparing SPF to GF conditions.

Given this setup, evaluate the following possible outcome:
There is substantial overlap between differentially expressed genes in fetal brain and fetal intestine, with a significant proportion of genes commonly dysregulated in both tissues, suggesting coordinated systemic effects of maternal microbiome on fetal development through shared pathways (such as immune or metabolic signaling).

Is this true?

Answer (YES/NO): NO